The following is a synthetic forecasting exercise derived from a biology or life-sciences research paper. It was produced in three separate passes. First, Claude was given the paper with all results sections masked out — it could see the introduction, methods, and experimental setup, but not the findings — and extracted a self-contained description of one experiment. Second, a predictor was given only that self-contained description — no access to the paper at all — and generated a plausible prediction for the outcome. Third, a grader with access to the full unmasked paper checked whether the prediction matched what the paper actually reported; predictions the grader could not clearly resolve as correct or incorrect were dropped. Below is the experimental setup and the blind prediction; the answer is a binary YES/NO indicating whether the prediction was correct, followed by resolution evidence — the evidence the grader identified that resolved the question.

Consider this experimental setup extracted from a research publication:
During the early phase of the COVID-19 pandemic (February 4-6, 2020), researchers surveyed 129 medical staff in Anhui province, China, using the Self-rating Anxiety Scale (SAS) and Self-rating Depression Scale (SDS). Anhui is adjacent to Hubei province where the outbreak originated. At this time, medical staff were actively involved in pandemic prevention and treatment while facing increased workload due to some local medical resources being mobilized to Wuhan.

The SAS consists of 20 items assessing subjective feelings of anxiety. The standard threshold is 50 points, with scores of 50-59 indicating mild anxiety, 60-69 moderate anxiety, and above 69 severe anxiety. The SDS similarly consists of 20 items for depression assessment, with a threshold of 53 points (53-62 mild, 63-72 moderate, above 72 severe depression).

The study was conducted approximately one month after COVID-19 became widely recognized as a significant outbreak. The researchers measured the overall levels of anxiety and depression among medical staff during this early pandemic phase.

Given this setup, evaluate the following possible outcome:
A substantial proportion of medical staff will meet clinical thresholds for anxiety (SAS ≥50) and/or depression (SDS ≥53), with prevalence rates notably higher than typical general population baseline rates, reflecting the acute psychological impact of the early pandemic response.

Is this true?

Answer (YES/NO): NO